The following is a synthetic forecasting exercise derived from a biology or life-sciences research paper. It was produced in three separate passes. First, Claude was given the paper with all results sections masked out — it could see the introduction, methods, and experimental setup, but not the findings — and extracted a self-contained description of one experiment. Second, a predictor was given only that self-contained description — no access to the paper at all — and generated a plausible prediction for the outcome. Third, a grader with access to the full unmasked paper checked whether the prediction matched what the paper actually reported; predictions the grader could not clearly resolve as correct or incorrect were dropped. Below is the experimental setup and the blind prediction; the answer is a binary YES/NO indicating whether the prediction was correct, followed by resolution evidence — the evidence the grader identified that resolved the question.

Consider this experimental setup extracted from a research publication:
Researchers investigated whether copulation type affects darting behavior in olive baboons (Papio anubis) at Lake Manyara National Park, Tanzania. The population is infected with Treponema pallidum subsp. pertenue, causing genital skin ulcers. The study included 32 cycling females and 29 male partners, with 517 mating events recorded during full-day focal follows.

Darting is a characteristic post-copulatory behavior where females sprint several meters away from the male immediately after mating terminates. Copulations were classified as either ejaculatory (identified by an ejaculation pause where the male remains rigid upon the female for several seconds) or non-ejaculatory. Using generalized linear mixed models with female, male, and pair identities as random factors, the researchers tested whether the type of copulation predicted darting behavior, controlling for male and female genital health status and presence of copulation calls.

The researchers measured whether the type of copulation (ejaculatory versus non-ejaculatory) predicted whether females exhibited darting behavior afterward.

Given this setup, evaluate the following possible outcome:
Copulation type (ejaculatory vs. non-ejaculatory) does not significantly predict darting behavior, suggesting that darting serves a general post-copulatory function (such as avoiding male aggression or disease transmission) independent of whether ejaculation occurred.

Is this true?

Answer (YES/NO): NO